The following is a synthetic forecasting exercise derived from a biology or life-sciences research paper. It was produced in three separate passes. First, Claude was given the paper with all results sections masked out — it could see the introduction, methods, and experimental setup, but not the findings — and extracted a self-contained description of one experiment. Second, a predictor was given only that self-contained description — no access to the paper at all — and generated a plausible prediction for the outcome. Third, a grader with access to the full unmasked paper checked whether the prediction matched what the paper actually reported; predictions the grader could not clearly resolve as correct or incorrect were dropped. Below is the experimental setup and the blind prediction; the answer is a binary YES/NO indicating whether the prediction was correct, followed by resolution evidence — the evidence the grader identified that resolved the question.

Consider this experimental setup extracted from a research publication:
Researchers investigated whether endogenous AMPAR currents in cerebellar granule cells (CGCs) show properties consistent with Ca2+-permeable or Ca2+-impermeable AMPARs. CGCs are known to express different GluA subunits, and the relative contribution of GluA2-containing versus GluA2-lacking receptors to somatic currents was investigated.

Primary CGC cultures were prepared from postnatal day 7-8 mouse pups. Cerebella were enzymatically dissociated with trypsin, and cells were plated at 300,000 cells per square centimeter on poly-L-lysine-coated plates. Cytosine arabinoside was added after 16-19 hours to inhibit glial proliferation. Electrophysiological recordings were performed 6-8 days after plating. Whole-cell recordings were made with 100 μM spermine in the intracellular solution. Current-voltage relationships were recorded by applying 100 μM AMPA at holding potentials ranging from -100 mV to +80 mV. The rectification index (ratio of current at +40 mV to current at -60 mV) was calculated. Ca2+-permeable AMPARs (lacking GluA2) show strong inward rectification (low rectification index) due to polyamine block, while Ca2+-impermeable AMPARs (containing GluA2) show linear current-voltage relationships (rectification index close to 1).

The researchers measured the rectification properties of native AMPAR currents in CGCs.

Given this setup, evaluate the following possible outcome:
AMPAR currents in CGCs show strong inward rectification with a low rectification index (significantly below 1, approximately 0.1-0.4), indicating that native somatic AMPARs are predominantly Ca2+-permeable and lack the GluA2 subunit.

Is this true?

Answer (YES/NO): NO